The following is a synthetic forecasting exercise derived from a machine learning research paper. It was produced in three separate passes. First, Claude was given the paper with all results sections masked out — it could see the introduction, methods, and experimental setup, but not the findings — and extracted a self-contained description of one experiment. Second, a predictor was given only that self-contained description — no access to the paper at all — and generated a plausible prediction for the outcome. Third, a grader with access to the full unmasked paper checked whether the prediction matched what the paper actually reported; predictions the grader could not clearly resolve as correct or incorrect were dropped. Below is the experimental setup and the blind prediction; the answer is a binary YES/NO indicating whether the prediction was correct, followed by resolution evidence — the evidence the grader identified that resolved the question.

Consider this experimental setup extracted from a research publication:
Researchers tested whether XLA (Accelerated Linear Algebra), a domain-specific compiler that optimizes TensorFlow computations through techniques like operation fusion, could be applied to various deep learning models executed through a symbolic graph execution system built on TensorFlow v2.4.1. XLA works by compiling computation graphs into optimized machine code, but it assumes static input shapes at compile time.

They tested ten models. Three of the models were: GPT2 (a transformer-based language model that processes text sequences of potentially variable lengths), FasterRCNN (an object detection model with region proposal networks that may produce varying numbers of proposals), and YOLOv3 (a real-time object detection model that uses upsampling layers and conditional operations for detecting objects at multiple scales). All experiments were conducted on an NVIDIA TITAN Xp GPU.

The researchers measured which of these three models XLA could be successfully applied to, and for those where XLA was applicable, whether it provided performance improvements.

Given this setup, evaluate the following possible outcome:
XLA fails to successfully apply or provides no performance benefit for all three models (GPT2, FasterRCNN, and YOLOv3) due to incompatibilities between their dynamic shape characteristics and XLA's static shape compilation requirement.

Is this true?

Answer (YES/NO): NO